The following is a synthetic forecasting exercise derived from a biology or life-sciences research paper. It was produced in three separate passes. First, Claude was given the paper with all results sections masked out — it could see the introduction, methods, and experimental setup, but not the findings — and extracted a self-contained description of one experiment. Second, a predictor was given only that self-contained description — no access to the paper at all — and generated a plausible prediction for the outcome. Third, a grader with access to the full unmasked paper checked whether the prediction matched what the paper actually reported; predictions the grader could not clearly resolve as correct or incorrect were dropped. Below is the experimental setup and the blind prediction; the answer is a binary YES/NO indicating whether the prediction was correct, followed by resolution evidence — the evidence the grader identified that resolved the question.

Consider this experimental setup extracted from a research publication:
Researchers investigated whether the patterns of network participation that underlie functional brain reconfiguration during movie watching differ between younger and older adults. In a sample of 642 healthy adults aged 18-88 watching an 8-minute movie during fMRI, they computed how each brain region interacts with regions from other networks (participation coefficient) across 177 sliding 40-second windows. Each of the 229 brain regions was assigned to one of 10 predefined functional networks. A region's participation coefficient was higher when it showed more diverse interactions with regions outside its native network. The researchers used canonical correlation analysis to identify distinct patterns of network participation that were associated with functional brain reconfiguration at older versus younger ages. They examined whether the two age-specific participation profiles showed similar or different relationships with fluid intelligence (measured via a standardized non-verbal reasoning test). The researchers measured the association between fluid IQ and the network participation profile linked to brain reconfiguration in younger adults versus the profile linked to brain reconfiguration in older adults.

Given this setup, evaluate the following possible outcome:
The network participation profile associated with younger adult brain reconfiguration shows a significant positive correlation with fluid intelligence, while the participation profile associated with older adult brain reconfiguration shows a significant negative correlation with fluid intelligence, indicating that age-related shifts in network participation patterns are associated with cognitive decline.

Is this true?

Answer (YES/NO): NO